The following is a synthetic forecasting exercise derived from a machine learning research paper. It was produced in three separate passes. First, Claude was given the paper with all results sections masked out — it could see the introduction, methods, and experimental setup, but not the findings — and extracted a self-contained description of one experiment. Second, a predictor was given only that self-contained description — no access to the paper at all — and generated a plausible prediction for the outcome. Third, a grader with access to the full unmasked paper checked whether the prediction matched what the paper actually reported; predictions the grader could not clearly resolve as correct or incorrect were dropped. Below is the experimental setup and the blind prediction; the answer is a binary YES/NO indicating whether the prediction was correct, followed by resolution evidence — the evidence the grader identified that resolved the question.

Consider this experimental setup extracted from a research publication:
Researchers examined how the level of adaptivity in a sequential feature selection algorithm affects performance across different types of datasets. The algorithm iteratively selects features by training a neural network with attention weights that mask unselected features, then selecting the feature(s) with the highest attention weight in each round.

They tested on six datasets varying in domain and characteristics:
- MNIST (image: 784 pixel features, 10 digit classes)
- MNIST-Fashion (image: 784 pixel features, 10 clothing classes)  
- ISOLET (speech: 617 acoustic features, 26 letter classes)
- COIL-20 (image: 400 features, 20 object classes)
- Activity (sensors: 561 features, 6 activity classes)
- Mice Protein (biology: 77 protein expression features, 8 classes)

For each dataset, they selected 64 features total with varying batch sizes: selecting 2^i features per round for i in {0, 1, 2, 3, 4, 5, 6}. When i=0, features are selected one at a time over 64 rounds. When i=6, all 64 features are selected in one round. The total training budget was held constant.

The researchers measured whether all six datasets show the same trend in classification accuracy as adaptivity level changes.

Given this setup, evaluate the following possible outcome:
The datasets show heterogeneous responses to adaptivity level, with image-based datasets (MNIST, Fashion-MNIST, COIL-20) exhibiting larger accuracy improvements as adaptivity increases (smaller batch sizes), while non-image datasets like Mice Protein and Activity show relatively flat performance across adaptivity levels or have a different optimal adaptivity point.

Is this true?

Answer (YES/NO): NO